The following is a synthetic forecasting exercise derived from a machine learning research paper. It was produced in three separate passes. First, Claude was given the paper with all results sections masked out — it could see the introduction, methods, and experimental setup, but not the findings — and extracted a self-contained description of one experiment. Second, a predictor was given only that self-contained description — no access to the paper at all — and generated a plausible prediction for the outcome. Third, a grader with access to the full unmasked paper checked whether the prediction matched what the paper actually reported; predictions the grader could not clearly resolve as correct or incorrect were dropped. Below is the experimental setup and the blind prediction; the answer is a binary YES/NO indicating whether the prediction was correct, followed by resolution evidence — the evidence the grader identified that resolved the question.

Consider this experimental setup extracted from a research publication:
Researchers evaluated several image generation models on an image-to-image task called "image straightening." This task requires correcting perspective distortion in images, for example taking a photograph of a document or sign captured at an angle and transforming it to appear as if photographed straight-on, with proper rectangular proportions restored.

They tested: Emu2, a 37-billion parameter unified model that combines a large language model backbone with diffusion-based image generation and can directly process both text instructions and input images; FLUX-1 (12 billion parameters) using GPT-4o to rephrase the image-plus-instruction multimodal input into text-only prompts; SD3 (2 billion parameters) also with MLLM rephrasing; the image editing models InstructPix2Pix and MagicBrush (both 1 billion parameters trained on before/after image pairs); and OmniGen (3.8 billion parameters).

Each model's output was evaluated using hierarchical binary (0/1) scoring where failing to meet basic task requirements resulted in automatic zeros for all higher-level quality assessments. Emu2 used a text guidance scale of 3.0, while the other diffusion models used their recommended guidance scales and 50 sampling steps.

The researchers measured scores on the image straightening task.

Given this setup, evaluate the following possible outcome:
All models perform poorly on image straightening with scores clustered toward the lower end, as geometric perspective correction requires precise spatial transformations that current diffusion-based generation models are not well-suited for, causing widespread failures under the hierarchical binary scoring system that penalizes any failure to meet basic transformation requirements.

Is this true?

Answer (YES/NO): YES